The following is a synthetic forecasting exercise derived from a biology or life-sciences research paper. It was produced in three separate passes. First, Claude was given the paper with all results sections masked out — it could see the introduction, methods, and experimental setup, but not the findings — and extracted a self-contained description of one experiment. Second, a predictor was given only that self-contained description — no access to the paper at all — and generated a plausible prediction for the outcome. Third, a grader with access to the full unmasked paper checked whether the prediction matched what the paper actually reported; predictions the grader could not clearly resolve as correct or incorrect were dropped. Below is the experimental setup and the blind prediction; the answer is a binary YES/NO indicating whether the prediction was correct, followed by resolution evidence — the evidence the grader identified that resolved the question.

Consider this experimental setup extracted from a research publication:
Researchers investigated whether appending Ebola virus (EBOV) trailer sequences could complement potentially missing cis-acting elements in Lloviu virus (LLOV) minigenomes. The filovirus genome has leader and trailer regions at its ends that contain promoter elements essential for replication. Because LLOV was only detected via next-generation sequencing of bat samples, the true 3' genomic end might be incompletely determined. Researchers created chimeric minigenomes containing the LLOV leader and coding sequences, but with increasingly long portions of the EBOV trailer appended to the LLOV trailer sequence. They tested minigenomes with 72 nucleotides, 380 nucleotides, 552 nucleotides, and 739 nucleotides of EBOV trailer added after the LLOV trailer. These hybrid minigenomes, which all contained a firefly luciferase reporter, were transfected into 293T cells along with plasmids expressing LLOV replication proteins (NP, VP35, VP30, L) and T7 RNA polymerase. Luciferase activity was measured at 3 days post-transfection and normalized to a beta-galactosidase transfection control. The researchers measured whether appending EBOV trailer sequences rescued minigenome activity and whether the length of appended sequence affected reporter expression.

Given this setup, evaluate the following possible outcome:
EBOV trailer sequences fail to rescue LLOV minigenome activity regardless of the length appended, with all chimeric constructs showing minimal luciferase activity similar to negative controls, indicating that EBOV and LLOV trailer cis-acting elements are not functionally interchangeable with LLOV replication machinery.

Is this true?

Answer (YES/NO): NO